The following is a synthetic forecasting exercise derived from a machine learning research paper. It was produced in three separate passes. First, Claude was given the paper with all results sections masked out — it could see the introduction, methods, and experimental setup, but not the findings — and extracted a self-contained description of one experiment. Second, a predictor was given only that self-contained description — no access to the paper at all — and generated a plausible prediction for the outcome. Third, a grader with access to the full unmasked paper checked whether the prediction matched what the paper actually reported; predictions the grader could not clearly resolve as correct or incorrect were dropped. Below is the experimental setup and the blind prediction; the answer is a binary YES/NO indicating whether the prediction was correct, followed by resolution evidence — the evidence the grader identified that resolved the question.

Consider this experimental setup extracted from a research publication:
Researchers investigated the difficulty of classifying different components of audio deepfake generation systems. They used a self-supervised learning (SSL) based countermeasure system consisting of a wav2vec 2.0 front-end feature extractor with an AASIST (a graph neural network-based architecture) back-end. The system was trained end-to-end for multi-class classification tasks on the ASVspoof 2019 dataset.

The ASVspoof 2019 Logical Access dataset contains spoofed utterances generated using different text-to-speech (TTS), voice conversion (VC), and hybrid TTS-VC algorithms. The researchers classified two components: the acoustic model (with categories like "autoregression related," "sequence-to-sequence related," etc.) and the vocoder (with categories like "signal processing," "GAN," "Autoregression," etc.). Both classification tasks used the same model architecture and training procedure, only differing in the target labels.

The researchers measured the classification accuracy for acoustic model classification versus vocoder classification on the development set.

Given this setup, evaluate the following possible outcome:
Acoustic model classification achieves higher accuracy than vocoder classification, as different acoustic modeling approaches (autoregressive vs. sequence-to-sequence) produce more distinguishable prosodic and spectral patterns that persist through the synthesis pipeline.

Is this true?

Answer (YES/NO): YES